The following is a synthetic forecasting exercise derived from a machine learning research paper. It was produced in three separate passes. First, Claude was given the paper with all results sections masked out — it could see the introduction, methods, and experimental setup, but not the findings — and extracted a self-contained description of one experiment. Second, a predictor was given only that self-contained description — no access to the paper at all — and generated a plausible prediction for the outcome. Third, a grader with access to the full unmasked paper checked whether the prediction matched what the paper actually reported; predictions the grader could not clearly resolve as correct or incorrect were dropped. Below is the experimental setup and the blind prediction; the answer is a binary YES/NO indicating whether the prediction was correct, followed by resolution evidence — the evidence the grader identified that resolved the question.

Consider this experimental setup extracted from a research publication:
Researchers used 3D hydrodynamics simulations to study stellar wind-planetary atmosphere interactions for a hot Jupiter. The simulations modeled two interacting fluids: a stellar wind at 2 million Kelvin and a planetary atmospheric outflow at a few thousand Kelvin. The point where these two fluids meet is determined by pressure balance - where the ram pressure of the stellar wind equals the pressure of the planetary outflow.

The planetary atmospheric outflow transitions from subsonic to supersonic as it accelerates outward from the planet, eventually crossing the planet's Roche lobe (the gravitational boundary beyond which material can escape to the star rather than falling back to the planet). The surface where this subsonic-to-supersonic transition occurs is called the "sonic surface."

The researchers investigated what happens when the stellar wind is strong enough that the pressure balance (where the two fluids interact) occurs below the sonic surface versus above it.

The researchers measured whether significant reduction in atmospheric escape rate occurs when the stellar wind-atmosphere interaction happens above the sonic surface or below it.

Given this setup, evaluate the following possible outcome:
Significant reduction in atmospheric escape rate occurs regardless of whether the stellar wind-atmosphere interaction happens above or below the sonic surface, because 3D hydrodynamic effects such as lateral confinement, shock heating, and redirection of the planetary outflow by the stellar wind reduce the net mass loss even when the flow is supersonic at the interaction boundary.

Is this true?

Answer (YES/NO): NO